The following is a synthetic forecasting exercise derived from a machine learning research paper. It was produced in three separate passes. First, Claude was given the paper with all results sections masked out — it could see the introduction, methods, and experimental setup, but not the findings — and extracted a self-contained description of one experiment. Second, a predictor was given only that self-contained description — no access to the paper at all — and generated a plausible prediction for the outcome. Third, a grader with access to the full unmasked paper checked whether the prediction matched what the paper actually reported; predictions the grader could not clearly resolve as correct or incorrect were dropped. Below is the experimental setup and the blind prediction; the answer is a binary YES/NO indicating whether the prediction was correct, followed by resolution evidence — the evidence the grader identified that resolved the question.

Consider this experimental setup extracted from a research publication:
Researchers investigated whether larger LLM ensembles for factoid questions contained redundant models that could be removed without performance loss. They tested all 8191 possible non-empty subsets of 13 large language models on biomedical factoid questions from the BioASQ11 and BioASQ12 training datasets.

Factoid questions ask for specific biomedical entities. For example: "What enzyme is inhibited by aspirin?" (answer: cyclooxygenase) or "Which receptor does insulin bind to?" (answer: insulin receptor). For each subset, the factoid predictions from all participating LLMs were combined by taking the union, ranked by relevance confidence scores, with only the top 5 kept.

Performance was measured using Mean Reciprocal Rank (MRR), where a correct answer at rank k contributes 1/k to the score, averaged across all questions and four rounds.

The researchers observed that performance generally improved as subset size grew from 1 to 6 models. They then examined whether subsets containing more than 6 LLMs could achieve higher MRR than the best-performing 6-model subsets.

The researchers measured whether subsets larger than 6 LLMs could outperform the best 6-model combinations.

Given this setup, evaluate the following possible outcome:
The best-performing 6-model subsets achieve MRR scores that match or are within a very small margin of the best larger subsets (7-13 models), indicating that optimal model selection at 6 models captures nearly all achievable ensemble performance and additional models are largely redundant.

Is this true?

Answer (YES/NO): YES